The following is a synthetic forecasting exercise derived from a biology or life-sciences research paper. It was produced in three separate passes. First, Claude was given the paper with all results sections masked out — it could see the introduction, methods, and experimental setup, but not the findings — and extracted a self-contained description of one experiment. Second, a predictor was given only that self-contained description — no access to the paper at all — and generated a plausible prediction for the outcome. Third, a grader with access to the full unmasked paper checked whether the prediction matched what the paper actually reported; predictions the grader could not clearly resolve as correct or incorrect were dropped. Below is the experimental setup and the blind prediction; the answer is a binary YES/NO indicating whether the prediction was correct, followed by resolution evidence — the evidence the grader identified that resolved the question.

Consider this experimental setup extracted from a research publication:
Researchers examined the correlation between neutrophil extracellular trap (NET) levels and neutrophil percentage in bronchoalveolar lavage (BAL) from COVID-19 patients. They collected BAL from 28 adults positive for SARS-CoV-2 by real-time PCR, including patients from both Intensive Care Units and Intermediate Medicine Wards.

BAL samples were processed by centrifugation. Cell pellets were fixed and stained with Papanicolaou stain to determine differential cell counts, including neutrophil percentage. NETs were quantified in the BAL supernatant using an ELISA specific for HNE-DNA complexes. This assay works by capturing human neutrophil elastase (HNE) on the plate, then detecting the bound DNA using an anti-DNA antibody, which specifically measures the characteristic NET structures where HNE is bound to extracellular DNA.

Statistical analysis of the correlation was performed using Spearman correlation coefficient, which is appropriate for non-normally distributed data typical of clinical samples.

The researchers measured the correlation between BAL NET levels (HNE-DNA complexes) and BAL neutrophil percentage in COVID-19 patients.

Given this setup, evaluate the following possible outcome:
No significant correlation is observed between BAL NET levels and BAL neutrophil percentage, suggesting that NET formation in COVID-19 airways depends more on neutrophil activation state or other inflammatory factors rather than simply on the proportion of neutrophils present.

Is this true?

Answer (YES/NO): NO